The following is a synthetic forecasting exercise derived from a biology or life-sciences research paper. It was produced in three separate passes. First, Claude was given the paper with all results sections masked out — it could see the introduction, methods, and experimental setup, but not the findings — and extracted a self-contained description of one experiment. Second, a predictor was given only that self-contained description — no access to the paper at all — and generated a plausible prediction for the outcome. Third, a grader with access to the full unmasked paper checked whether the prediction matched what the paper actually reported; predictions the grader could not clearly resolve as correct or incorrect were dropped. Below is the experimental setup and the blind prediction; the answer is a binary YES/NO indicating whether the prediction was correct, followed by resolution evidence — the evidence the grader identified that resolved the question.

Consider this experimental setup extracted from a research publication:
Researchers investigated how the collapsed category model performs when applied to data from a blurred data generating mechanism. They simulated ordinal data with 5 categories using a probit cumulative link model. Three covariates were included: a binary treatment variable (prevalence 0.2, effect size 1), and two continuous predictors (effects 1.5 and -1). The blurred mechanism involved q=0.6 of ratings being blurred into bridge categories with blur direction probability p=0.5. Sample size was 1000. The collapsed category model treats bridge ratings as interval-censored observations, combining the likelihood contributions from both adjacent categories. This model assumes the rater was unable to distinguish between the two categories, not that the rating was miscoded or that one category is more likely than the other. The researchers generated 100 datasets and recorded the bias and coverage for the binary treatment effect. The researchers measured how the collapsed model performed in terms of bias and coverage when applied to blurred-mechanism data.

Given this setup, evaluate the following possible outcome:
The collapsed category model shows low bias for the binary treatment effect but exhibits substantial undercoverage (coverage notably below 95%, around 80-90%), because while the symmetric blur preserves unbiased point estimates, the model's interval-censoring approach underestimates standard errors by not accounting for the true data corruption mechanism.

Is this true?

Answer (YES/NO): NO